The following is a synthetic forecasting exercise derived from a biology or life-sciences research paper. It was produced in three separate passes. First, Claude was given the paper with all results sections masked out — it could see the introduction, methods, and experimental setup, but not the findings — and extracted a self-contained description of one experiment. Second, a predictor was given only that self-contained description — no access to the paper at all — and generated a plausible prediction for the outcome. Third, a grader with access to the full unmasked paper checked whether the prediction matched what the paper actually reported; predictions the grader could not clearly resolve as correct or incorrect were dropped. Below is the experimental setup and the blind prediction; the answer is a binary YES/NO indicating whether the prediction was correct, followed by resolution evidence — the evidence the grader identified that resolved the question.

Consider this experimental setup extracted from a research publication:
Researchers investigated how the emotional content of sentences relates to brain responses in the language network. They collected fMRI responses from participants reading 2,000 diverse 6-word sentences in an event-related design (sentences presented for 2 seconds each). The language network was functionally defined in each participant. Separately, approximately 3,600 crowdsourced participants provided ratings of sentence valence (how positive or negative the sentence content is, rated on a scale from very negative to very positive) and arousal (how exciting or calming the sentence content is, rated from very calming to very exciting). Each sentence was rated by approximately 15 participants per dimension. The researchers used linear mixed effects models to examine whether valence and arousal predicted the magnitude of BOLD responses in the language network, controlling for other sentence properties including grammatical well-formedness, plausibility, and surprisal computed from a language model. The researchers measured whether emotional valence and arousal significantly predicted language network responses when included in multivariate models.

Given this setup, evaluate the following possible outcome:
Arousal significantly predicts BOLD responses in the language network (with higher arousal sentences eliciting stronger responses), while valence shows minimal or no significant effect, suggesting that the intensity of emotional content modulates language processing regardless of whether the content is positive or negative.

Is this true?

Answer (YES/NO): NO